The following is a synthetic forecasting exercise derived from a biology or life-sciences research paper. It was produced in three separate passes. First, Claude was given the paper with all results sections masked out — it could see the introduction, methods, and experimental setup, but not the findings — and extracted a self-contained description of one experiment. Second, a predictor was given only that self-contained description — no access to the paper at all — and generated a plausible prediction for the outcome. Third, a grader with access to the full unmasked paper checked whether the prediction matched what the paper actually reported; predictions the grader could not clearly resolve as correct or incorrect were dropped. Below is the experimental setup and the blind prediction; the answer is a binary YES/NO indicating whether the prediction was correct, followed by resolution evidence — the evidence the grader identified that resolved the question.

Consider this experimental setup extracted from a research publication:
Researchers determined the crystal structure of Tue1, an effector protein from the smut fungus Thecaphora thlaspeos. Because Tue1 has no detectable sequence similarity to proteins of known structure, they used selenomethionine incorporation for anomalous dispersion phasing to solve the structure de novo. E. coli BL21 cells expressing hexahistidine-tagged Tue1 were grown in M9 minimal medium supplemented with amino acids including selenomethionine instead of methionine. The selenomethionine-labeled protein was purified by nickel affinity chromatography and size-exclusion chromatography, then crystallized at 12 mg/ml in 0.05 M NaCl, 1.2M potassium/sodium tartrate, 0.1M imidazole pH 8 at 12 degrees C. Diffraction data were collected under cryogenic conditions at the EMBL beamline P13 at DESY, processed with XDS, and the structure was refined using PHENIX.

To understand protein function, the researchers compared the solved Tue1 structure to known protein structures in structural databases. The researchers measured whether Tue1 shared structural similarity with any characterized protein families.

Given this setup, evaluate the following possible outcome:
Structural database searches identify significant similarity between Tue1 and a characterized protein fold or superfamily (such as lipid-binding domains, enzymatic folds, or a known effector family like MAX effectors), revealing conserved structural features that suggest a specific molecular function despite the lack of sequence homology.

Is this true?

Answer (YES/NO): YES